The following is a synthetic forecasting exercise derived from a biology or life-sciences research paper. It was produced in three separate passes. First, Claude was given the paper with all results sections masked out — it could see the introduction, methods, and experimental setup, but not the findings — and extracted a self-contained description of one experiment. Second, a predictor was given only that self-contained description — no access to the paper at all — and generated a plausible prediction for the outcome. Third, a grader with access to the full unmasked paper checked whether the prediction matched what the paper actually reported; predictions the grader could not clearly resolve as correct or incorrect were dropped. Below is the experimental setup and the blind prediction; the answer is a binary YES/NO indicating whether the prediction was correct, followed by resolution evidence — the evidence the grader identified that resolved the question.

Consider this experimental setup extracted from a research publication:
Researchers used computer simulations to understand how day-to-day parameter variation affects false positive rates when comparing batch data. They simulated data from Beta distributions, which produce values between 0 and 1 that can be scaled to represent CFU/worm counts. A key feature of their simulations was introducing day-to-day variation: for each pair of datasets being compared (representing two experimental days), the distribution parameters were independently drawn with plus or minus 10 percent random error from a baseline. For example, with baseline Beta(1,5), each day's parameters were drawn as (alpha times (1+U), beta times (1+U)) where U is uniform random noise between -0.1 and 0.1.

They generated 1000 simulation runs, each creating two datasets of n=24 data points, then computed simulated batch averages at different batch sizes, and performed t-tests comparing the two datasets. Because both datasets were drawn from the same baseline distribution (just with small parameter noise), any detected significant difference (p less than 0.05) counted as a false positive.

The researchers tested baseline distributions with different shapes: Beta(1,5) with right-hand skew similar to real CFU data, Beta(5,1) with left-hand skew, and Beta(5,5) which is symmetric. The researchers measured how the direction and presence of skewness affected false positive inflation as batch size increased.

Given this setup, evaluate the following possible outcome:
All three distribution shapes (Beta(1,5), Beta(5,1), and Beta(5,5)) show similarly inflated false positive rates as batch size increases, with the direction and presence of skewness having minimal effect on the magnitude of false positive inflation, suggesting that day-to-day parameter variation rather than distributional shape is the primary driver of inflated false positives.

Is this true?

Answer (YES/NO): NO